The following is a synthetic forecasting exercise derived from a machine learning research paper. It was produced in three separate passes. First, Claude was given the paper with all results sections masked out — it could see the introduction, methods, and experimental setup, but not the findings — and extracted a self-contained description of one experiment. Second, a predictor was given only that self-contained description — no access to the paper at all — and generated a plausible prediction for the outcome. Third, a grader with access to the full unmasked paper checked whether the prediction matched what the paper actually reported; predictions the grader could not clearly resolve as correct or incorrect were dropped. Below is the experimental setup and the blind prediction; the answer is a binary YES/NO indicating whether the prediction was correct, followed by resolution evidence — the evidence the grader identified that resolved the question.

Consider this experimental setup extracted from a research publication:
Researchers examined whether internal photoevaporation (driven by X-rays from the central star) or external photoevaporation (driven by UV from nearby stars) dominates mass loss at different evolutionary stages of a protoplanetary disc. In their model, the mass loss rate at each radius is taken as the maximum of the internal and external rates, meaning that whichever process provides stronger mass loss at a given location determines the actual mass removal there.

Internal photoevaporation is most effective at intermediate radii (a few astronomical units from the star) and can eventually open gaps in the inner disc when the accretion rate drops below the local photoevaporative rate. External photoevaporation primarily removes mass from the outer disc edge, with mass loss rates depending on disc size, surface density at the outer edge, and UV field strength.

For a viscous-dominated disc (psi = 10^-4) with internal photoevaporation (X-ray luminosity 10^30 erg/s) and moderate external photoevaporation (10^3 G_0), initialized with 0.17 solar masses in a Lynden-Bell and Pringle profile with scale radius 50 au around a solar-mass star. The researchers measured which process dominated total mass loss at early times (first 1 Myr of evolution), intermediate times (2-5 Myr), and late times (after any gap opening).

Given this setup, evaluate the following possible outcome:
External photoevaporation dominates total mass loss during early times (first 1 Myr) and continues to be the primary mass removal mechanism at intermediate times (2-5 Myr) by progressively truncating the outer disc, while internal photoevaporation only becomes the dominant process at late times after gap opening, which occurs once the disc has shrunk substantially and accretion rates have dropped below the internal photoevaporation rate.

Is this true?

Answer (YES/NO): NO